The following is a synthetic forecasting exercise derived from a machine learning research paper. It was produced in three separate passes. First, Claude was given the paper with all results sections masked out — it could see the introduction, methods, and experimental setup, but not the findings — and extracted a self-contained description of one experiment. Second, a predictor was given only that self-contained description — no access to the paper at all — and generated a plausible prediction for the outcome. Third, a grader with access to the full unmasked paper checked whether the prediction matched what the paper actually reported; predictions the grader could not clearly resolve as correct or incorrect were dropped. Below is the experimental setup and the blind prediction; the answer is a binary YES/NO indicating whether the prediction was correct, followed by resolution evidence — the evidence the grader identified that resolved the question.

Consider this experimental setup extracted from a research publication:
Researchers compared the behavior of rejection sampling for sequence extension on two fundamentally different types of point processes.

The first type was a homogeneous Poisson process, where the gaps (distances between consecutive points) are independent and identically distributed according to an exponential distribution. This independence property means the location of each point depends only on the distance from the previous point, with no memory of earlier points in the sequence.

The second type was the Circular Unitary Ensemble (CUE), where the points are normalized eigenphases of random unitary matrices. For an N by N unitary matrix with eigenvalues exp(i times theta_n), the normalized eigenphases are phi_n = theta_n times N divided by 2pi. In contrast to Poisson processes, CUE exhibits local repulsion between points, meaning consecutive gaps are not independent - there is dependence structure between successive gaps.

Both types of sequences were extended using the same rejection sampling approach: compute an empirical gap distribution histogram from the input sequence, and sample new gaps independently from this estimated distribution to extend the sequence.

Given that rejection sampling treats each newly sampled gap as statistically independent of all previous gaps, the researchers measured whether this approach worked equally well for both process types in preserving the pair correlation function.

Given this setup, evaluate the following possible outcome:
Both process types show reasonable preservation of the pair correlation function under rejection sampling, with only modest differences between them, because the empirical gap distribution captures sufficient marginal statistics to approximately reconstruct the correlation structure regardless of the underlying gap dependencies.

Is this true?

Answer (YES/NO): NO